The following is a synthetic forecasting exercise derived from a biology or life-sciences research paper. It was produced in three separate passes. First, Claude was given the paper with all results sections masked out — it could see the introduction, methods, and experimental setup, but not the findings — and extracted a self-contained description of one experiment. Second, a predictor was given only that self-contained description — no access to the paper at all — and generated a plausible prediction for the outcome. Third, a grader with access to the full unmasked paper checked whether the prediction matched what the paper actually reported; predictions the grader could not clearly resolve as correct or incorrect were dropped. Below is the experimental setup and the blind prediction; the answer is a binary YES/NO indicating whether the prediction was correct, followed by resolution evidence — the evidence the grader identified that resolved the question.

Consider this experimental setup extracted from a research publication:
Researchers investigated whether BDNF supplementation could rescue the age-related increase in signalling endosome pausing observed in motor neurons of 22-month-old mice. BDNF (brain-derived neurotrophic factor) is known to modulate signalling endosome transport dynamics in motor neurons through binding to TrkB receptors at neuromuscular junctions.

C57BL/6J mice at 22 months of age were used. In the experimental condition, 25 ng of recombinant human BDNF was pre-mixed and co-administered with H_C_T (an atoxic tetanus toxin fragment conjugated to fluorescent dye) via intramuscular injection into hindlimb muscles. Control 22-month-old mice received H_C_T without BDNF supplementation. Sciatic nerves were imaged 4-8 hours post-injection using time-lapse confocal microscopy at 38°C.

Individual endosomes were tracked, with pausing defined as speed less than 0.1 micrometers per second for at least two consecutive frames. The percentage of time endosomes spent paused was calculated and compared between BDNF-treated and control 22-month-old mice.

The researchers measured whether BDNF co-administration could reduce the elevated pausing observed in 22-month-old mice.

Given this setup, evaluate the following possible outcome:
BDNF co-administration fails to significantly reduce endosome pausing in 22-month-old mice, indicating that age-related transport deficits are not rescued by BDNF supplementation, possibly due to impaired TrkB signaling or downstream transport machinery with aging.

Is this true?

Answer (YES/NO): YES